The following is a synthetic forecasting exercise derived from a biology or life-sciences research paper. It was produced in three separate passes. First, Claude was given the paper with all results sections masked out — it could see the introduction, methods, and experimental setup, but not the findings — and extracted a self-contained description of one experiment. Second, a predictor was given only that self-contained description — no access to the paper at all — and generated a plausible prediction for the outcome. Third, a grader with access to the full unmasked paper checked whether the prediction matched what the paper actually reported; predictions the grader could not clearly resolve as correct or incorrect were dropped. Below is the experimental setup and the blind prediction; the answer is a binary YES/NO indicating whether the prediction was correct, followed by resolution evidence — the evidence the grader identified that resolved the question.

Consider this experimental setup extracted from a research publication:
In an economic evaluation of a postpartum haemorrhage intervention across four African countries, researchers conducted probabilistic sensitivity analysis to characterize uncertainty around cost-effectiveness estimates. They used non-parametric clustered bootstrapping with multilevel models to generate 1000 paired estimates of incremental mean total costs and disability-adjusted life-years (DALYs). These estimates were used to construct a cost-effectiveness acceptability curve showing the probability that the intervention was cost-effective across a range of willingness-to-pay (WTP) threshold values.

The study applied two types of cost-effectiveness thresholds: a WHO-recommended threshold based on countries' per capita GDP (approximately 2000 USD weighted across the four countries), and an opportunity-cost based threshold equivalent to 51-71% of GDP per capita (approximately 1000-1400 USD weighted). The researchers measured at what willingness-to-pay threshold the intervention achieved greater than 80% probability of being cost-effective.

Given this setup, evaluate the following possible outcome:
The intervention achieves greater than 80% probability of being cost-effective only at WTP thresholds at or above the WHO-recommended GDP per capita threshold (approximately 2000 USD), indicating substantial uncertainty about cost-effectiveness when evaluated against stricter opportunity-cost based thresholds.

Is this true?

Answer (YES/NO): NO